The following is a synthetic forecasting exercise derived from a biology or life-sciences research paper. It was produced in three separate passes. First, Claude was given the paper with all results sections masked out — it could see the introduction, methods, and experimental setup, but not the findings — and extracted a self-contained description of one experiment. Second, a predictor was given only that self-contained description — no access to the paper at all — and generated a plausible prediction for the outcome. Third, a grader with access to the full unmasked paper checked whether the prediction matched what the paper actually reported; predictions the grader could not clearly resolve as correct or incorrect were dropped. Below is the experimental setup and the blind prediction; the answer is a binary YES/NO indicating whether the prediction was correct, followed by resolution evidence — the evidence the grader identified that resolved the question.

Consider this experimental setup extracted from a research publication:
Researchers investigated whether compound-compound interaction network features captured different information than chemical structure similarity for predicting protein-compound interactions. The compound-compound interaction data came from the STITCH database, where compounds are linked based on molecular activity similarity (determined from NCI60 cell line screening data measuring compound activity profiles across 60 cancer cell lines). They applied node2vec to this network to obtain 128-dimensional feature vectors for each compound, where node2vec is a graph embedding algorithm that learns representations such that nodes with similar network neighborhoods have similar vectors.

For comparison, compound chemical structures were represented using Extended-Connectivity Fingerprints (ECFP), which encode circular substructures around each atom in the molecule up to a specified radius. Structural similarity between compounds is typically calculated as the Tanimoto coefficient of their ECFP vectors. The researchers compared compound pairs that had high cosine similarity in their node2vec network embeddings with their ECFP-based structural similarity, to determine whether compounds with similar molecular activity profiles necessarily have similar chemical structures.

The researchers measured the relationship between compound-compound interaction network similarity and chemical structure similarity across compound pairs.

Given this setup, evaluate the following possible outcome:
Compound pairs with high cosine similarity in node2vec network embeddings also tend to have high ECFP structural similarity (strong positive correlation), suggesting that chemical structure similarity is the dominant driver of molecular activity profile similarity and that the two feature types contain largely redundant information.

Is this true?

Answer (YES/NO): NO